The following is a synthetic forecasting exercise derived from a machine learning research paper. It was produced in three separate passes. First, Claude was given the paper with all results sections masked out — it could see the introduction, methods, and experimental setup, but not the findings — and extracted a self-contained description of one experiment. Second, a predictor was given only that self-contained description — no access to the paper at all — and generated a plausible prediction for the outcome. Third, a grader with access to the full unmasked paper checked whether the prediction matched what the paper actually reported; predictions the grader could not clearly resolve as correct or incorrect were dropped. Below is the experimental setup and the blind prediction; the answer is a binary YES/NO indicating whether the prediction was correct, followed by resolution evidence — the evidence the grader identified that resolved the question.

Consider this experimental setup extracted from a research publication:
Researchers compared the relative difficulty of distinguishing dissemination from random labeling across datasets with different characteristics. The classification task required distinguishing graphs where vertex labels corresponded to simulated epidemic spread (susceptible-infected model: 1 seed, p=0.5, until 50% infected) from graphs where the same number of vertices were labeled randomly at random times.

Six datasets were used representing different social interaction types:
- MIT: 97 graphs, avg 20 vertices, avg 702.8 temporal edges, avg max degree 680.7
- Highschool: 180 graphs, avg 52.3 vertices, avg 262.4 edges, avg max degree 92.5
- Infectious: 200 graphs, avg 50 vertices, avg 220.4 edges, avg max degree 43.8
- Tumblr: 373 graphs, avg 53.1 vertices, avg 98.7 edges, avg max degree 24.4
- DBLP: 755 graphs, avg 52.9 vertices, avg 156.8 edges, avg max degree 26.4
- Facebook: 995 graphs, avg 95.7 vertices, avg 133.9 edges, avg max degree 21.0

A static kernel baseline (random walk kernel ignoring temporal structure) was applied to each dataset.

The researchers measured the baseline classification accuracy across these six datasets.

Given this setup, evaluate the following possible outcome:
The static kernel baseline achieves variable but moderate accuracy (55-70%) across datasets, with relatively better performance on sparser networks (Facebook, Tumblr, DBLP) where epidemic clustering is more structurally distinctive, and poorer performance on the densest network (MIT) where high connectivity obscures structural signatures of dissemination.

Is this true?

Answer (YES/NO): NO